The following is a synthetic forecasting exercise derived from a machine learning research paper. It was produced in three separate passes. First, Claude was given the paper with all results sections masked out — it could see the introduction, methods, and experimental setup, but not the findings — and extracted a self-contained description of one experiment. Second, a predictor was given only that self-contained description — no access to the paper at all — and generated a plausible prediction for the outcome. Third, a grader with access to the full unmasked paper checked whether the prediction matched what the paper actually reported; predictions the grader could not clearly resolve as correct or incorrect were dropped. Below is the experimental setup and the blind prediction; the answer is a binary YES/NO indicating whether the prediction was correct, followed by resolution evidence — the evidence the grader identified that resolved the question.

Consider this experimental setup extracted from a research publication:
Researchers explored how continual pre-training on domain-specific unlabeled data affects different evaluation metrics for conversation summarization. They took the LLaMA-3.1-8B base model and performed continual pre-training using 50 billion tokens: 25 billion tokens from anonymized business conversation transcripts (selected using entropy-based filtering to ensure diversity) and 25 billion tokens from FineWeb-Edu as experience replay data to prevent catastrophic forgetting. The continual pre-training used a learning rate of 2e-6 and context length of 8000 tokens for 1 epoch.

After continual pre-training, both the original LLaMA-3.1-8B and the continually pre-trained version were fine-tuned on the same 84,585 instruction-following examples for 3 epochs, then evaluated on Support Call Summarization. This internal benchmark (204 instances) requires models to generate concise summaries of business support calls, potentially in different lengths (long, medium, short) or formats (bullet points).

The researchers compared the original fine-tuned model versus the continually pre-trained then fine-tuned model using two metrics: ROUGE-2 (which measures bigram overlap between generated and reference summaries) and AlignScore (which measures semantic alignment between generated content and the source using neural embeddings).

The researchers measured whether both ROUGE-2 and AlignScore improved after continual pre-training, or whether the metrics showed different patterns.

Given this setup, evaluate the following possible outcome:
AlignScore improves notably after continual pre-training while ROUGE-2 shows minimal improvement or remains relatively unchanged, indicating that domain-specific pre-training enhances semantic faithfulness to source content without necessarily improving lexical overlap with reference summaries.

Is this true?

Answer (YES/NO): YES